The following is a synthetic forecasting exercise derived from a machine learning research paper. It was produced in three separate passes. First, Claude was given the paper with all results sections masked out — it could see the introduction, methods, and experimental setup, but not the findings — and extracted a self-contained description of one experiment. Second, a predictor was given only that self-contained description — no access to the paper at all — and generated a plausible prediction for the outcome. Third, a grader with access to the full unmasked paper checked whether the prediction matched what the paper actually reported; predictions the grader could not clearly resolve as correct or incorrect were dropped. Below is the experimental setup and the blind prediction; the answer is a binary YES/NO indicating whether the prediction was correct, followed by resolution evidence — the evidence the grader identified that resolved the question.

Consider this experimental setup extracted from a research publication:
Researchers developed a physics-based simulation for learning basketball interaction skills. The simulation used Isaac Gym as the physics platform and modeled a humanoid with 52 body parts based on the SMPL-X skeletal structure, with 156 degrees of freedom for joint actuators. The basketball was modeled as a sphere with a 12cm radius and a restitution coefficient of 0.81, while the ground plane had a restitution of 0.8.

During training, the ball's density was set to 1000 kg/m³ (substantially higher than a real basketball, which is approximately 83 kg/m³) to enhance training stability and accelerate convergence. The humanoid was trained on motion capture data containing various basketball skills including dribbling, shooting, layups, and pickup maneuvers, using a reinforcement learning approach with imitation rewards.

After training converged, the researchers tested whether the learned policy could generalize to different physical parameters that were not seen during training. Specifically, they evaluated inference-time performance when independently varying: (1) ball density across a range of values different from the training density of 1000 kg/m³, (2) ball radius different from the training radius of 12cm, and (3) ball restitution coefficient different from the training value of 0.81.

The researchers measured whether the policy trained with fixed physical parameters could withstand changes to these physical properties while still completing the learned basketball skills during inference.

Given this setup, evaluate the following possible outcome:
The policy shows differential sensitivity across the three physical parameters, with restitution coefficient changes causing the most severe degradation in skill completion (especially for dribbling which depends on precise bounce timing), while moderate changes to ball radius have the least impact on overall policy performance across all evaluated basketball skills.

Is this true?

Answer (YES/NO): NO